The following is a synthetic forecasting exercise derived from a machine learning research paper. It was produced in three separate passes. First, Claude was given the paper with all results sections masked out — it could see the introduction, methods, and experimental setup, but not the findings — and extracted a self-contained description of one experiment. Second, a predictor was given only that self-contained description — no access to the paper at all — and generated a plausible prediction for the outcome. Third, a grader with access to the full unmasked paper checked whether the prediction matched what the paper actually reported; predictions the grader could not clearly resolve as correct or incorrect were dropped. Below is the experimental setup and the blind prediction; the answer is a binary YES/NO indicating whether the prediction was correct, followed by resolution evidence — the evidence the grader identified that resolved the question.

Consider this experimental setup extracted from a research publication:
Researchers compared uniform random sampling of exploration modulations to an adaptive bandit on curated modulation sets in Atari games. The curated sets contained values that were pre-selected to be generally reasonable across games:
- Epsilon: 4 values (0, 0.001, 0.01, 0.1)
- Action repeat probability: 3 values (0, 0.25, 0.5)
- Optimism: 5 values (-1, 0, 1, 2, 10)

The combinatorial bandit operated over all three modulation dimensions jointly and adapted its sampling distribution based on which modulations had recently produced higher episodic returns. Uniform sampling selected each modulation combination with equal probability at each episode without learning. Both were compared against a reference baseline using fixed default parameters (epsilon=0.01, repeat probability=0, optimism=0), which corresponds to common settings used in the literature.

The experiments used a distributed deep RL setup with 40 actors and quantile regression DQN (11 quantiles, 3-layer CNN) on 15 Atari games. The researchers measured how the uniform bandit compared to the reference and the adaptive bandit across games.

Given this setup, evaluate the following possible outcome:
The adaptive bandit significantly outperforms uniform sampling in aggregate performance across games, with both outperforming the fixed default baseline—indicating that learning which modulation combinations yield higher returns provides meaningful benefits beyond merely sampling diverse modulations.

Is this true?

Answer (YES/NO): NO